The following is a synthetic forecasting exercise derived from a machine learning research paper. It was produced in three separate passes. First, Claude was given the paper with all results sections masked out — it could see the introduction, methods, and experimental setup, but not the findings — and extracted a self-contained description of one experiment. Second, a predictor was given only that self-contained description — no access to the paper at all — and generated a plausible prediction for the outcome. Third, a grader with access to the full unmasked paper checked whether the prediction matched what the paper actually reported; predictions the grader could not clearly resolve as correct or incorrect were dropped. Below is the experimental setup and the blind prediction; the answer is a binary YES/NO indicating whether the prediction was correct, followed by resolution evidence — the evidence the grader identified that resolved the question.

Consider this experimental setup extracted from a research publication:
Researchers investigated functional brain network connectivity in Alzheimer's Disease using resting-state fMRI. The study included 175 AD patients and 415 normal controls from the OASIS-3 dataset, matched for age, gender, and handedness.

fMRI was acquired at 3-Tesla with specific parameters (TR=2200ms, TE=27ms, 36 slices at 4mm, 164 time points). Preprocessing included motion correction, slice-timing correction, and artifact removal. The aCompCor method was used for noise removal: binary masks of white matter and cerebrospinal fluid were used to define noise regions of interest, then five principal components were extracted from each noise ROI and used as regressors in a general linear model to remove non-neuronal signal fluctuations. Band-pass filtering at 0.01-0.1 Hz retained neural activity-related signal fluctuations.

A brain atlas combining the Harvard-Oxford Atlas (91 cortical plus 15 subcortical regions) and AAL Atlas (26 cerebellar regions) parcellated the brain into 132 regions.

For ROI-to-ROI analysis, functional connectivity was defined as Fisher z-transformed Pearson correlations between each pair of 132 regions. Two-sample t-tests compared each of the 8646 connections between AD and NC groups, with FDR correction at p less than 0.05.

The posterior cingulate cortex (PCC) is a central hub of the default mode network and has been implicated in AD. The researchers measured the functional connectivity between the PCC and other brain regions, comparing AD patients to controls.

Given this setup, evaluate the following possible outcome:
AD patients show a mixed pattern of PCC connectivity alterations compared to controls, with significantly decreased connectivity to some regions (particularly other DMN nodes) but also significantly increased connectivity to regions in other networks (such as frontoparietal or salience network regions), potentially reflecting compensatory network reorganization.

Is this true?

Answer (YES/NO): NO